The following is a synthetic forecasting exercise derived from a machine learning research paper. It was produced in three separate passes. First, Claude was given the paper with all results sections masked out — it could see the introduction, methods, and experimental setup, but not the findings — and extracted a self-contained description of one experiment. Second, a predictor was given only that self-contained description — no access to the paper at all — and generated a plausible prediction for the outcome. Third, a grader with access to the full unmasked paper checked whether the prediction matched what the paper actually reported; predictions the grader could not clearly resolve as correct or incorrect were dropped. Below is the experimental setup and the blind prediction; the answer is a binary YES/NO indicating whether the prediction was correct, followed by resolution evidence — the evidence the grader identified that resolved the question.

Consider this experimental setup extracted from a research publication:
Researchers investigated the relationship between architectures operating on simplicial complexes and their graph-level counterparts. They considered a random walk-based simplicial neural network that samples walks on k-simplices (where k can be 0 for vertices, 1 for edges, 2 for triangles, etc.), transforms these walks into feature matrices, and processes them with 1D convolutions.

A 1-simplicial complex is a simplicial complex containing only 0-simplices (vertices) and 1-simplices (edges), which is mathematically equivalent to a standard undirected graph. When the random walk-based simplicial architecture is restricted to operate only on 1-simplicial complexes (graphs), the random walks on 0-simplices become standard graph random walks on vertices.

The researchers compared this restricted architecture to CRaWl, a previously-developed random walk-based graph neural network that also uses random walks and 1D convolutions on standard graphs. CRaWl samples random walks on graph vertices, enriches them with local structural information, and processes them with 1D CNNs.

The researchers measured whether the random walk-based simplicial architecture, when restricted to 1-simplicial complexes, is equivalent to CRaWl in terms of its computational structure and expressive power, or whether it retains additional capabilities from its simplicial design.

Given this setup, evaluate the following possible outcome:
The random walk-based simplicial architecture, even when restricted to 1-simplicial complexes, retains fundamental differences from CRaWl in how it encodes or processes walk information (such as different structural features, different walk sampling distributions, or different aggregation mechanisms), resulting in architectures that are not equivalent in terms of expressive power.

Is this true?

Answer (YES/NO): NO